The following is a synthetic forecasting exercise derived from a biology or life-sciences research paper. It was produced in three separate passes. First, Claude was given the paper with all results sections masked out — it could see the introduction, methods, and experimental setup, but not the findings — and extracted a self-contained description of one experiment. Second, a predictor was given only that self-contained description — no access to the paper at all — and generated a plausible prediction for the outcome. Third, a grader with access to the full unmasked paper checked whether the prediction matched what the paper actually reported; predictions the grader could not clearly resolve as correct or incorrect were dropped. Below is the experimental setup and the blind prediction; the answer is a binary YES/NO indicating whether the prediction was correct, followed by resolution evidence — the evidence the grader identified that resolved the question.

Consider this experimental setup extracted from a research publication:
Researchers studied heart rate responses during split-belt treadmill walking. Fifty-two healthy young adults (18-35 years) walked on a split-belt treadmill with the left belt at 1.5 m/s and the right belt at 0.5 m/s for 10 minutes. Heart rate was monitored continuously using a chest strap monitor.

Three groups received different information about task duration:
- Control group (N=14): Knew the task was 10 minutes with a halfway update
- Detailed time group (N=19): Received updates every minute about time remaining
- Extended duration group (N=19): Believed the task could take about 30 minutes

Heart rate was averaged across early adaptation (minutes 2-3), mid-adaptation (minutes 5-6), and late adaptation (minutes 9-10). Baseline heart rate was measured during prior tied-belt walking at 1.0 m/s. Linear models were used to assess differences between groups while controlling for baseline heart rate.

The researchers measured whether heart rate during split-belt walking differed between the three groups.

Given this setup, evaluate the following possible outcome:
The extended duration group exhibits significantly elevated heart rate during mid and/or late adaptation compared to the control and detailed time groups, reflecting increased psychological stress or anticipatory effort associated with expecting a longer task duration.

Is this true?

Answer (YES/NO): NO